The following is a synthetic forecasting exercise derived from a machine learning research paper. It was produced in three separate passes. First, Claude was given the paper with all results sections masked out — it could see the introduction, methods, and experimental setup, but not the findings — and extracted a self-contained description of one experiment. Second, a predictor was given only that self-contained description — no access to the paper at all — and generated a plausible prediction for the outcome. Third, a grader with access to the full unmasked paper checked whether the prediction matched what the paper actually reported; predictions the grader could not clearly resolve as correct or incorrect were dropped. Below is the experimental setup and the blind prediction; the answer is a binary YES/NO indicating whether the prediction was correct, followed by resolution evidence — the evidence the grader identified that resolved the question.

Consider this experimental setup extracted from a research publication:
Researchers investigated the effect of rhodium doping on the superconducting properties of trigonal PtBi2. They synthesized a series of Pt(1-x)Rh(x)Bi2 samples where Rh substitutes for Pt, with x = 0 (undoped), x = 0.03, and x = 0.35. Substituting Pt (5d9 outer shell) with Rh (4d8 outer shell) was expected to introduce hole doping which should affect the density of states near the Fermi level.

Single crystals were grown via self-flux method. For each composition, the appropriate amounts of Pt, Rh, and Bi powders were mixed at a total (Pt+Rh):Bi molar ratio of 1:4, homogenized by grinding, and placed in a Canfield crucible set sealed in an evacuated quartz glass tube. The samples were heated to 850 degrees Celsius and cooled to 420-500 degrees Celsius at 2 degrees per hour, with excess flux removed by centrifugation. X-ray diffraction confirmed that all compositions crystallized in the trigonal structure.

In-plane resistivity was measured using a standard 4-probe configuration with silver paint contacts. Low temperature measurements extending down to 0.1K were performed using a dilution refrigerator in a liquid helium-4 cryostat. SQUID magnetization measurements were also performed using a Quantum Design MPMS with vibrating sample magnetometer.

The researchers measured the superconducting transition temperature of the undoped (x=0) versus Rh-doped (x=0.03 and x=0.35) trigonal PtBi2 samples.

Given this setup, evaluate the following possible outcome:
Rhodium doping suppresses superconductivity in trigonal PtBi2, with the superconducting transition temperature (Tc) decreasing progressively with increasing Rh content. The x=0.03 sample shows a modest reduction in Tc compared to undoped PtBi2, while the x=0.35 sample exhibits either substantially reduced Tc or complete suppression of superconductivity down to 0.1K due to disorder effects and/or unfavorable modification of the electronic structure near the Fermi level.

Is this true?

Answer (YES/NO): NO